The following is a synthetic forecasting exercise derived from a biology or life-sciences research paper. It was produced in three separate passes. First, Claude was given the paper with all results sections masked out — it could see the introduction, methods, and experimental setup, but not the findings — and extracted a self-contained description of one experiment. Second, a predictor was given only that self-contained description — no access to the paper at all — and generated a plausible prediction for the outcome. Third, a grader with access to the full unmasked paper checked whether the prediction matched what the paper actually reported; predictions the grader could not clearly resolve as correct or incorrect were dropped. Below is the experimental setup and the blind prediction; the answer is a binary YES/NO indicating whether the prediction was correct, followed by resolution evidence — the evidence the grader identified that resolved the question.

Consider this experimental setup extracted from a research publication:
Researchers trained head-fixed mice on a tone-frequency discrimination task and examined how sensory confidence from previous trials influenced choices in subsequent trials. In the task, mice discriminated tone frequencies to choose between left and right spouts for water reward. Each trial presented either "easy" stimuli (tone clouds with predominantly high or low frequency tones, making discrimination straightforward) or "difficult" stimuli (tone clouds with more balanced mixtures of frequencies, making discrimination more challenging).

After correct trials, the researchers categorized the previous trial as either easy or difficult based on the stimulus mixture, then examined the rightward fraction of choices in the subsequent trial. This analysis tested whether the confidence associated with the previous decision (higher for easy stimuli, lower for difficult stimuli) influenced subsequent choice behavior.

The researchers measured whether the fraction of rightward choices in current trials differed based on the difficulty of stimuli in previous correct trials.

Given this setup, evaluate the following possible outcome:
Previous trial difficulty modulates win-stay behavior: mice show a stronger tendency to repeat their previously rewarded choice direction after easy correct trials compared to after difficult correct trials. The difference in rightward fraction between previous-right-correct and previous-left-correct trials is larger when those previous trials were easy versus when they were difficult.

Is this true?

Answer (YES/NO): NO